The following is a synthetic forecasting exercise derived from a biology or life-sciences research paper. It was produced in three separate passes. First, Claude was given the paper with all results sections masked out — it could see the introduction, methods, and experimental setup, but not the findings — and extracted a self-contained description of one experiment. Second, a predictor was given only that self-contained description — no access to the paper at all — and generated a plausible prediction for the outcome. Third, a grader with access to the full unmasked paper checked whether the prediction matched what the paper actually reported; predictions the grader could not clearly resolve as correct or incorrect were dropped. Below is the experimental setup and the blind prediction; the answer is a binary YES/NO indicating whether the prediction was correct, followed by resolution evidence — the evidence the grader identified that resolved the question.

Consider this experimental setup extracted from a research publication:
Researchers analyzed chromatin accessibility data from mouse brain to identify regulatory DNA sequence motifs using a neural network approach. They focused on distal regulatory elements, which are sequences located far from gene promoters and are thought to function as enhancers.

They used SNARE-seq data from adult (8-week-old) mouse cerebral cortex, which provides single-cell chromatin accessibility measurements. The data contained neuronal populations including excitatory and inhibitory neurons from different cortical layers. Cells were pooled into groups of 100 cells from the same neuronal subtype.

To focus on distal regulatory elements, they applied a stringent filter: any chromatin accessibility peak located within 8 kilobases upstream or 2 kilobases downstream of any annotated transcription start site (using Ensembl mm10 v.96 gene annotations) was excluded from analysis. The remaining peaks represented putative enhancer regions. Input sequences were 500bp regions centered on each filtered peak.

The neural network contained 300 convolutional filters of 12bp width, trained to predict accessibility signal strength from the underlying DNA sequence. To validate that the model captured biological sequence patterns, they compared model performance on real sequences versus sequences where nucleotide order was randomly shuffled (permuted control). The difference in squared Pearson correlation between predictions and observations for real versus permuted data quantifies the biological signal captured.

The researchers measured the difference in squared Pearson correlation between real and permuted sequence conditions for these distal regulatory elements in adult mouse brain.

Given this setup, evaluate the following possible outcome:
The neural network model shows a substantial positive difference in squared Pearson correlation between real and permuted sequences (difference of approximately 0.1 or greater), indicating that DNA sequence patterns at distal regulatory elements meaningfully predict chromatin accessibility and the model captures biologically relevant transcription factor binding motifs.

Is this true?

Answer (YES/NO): NO